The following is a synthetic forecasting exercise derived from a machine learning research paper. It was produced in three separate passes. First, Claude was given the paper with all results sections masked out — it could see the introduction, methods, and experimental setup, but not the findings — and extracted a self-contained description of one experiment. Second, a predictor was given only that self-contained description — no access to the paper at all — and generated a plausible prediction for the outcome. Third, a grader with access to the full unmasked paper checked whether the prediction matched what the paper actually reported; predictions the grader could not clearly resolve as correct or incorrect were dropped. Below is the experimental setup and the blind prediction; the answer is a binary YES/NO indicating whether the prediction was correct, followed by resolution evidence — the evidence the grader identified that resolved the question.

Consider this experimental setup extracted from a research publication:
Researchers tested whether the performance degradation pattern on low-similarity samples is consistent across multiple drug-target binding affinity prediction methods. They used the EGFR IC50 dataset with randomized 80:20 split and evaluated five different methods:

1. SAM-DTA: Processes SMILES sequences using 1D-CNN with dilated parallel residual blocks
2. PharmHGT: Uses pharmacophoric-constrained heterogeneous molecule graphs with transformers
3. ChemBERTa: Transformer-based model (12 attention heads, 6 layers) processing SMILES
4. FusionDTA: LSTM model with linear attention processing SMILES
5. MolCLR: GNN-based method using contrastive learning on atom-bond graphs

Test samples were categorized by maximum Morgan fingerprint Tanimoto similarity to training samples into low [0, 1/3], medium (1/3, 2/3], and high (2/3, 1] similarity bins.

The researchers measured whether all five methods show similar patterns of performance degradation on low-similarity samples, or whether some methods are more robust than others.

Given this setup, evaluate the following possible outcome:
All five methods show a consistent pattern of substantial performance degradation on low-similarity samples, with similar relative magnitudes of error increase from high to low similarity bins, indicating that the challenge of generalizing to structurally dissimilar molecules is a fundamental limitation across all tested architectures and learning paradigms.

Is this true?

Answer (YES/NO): YES